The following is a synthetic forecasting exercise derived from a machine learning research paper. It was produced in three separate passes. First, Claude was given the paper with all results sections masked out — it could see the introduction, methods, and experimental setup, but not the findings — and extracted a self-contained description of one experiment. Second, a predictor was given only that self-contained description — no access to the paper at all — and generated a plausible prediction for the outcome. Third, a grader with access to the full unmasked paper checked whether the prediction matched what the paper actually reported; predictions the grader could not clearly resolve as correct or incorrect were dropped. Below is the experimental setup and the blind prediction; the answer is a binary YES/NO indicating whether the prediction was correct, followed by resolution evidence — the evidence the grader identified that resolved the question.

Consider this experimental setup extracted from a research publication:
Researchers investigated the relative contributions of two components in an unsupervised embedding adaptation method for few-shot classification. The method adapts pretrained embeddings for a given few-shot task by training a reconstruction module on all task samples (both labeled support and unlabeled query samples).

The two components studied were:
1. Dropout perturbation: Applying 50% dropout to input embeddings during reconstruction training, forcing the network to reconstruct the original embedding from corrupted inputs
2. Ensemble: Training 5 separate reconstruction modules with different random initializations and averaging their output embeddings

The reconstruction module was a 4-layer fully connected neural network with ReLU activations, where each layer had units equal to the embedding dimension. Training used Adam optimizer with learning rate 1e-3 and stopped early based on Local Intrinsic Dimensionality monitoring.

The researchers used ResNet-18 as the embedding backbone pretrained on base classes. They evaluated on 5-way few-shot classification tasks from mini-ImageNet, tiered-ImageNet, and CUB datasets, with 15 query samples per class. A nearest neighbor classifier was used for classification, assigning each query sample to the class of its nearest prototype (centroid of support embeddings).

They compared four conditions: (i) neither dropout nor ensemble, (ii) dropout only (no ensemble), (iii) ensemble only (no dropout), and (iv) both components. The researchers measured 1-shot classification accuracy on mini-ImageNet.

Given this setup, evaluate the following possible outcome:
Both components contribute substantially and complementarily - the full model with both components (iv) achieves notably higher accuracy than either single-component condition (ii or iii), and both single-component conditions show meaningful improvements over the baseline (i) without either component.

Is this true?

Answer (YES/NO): YES